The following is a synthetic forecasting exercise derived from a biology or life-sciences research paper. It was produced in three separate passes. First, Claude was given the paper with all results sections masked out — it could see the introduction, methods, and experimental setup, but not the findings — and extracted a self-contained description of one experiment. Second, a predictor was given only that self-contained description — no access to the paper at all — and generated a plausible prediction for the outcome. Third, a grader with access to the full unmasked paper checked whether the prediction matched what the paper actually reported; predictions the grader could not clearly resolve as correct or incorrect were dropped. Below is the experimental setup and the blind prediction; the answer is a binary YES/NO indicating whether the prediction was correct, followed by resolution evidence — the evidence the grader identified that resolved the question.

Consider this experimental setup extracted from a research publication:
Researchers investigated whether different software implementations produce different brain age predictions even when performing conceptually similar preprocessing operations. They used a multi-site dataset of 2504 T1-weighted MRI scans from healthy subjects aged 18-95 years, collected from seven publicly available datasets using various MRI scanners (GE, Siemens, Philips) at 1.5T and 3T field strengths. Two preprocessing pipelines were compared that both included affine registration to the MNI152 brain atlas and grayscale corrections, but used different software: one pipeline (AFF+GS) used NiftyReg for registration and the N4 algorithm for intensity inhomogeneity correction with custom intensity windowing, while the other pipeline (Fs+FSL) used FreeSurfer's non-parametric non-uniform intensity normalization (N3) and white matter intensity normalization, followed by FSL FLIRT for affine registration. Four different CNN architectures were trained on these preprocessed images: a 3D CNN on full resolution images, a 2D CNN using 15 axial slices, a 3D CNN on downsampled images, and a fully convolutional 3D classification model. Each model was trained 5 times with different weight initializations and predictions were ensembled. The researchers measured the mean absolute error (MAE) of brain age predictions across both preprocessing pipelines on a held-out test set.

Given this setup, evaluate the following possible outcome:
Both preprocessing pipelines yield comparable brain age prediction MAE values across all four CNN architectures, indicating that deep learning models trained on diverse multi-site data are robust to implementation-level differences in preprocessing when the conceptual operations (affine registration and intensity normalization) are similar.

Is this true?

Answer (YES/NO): NO